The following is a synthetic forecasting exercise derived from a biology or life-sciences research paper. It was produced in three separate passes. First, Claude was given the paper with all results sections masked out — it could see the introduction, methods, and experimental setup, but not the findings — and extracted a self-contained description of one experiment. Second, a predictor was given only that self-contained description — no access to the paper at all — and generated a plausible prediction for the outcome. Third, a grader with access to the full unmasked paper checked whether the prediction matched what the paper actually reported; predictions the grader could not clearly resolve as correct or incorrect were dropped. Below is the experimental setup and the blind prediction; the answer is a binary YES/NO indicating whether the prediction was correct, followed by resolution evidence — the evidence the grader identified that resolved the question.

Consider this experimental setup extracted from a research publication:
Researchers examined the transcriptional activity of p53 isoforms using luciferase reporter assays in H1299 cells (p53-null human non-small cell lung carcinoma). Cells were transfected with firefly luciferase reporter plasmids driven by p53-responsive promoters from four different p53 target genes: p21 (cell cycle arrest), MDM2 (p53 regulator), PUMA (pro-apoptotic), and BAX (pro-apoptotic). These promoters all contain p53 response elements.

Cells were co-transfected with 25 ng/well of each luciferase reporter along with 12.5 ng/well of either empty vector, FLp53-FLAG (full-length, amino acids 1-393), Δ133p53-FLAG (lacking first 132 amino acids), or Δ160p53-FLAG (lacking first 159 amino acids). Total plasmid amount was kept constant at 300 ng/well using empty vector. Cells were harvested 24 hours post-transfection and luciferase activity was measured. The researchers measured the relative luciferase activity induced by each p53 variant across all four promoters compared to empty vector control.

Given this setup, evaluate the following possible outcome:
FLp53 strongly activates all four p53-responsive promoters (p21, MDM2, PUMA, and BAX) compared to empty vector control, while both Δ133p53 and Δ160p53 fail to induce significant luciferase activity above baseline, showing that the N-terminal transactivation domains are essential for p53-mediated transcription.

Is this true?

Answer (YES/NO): YES